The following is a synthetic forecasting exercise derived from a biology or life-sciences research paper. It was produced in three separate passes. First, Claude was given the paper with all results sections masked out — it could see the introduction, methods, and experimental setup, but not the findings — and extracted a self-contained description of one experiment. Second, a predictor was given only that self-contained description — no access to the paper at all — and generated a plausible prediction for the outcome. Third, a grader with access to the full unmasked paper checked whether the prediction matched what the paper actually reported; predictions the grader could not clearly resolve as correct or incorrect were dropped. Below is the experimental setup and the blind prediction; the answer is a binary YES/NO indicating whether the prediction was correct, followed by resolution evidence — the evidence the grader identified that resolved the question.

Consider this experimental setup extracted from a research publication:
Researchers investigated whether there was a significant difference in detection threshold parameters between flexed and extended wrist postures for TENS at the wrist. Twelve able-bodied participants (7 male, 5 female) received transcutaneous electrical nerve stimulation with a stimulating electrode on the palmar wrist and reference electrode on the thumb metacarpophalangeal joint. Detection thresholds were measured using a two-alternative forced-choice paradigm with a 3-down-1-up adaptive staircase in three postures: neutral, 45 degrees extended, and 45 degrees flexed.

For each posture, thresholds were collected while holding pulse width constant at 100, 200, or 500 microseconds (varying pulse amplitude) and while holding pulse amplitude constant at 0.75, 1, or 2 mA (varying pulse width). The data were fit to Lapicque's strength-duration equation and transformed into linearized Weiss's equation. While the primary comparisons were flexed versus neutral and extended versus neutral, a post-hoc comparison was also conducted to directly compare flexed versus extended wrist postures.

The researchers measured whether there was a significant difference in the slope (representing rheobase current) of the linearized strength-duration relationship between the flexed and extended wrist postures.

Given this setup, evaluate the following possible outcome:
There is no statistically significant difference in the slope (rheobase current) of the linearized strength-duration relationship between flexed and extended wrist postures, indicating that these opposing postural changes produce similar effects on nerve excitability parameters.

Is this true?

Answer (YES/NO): YES